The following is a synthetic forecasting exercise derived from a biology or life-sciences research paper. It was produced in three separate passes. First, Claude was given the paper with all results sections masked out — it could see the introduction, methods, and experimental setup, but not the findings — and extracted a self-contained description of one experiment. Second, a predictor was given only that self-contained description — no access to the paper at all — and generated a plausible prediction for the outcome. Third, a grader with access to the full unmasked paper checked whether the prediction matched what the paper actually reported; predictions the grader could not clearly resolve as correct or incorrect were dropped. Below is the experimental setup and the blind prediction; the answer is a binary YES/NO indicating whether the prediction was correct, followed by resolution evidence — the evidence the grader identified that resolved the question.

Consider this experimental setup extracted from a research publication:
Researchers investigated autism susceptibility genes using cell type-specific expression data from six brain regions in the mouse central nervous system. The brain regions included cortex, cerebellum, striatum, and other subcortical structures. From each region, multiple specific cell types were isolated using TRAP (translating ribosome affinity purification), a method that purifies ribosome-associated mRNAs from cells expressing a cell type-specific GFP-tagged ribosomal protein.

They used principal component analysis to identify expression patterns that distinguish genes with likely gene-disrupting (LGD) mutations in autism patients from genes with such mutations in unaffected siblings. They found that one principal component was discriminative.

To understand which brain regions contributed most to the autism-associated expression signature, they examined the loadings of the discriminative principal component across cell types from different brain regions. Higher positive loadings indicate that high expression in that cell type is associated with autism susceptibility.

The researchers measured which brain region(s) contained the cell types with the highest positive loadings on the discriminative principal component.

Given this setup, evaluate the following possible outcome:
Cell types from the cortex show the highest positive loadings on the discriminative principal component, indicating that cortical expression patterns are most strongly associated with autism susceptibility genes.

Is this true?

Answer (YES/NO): YES